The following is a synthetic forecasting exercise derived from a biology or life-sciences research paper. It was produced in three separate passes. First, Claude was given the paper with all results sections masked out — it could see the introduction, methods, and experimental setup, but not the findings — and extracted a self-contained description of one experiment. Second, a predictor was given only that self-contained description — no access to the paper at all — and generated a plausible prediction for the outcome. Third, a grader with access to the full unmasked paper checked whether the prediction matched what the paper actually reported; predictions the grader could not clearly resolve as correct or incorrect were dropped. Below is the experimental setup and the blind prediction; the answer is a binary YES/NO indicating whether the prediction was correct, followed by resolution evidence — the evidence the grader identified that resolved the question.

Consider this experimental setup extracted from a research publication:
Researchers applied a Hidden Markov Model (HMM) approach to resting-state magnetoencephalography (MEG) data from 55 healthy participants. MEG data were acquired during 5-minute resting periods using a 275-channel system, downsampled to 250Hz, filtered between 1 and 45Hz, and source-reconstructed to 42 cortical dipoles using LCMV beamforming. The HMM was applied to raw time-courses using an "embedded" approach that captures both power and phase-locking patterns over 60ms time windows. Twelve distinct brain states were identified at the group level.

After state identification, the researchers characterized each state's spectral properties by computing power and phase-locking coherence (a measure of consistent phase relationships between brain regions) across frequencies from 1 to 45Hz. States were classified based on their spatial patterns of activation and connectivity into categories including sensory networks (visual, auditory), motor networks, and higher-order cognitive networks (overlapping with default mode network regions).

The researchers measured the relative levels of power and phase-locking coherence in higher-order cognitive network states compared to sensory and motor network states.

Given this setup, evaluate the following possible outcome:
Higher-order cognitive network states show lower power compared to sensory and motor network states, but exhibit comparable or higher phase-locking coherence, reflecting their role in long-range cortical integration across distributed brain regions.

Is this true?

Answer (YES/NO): NO